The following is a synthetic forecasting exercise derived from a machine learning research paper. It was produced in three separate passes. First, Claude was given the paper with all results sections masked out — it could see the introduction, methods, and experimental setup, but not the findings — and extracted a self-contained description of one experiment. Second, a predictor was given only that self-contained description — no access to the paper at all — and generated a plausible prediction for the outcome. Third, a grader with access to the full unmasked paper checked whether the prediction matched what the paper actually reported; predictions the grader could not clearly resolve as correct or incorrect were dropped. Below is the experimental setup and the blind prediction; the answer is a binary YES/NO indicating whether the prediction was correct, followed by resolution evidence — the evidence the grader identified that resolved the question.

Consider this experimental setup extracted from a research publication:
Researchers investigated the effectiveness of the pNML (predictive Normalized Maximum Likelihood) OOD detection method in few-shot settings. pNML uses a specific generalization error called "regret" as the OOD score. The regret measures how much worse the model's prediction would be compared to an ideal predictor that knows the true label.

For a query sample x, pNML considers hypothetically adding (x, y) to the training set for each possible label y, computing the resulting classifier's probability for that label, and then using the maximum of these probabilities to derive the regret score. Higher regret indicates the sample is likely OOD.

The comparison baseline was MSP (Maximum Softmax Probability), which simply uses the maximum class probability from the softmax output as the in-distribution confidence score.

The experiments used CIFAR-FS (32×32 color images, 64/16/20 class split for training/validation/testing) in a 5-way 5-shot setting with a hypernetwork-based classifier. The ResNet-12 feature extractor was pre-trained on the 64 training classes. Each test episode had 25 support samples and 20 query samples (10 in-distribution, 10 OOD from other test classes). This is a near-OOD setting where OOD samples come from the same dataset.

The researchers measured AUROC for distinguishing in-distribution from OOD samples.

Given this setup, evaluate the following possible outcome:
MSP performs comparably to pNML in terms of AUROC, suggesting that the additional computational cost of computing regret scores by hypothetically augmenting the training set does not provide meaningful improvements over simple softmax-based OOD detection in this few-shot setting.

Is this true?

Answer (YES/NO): NO